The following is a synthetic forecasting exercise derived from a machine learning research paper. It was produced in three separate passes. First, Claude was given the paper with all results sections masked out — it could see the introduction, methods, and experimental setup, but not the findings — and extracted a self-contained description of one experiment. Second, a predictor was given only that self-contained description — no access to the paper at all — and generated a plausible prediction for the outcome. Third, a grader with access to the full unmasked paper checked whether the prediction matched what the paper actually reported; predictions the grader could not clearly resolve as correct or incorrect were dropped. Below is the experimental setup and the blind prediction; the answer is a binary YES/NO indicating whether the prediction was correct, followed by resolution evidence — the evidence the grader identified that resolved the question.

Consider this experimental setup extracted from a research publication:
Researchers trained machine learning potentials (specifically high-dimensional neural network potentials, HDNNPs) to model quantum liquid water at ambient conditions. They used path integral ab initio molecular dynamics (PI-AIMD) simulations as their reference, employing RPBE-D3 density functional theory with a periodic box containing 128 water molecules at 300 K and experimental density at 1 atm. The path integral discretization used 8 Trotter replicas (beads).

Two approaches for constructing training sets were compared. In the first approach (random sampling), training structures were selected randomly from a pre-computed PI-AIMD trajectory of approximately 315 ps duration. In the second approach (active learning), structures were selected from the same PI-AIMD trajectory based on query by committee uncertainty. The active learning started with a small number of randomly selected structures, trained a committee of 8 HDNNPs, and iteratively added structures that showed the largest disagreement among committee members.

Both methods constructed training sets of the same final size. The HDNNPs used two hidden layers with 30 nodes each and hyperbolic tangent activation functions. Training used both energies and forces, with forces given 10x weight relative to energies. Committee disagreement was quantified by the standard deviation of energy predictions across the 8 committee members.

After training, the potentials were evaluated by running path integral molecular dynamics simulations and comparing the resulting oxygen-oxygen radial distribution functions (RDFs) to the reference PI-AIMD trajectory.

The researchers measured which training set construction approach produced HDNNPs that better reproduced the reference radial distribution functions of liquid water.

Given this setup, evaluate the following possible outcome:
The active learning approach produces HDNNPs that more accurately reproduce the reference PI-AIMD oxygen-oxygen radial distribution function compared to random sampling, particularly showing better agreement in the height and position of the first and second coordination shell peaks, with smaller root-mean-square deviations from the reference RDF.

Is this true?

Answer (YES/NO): NO